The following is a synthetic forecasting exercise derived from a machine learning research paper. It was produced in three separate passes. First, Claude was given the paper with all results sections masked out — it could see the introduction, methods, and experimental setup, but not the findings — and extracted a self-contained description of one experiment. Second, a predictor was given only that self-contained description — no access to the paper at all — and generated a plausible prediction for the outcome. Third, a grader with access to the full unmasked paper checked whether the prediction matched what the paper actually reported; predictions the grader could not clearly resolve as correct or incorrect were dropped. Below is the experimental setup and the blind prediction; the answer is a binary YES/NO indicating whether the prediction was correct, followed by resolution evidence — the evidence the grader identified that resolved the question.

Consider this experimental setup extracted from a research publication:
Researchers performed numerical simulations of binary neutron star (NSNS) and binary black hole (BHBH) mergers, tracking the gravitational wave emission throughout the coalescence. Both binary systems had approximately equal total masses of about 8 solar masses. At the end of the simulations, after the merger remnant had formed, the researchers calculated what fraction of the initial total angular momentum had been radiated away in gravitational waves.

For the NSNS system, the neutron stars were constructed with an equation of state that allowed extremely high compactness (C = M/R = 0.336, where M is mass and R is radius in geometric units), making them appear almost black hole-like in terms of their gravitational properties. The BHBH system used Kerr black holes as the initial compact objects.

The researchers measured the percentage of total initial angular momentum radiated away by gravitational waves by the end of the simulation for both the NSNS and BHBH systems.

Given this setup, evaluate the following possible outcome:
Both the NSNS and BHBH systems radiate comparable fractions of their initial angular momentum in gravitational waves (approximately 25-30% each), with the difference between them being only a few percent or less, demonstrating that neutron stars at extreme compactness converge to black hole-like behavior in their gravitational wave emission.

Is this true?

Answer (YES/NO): NO